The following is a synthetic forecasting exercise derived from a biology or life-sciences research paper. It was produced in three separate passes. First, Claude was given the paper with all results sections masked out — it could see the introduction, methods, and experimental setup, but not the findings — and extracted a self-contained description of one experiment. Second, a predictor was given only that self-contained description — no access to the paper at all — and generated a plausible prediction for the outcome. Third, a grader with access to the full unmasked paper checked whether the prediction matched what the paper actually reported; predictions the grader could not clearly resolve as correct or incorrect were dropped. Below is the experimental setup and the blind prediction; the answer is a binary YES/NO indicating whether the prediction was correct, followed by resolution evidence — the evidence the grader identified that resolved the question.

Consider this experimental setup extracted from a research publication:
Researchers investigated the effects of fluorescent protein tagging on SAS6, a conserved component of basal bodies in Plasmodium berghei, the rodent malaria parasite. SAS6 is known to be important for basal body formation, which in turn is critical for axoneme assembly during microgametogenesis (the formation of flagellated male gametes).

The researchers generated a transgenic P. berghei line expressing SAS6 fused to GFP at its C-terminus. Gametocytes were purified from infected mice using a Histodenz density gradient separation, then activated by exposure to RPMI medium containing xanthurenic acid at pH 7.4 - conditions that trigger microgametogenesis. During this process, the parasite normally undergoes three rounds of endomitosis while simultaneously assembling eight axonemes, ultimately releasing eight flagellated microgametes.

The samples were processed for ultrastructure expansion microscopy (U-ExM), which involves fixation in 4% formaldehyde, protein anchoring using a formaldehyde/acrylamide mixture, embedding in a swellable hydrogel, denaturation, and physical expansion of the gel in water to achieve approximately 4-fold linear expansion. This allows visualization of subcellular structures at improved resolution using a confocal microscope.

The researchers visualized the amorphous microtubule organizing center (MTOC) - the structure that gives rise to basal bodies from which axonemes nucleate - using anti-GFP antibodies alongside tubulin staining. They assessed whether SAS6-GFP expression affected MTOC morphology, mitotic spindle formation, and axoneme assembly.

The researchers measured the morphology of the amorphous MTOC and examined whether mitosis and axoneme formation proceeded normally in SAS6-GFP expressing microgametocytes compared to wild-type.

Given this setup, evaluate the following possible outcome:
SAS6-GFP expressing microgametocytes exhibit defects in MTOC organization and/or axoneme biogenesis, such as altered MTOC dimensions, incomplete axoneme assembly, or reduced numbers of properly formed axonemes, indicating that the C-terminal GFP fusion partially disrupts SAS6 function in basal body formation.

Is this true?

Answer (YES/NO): YES